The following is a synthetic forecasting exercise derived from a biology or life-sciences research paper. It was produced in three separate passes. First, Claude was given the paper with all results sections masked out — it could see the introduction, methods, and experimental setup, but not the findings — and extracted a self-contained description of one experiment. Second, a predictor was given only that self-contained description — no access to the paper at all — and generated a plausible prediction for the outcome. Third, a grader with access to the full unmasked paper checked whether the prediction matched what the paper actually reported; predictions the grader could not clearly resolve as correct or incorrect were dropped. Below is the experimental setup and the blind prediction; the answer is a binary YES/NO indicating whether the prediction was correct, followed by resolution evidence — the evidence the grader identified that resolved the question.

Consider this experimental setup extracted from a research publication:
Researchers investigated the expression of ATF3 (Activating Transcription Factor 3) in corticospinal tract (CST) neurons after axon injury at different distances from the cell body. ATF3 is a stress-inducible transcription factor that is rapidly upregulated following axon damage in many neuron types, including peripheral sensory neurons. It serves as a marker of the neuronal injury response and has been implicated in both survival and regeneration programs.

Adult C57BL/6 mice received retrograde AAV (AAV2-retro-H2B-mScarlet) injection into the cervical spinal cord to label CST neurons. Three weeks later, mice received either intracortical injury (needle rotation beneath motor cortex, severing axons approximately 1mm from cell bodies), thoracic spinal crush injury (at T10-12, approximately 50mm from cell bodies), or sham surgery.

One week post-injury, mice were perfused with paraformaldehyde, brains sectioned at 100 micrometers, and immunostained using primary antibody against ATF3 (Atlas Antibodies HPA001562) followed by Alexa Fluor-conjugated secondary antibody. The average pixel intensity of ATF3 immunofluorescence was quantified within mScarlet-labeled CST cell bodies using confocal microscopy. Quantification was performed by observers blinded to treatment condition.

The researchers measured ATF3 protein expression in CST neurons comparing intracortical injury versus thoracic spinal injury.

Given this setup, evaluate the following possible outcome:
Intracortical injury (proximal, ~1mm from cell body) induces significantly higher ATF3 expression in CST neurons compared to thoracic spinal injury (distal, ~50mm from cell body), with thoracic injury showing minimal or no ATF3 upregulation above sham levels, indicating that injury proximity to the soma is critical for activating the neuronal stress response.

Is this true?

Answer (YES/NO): YES